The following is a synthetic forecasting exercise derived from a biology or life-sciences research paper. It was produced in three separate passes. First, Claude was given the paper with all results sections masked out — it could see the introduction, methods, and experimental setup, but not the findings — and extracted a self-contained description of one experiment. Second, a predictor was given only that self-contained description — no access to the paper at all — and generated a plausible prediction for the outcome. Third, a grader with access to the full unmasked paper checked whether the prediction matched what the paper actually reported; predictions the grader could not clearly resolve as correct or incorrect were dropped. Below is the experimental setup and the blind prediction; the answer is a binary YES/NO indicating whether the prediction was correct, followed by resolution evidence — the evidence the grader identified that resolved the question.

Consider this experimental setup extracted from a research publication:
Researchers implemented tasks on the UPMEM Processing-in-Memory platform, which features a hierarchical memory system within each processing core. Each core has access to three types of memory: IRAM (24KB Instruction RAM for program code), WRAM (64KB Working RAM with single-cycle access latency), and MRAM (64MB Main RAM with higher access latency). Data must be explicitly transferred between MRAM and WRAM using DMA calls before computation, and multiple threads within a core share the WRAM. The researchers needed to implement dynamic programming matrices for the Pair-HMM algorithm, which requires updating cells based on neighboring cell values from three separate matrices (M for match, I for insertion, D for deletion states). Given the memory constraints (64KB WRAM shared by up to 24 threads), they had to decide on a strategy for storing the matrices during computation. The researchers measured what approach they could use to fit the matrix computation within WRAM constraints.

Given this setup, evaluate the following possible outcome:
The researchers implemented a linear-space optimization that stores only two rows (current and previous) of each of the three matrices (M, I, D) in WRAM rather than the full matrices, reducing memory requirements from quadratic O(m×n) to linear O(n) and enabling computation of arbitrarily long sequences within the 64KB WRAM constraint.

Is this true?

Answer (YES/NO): YES